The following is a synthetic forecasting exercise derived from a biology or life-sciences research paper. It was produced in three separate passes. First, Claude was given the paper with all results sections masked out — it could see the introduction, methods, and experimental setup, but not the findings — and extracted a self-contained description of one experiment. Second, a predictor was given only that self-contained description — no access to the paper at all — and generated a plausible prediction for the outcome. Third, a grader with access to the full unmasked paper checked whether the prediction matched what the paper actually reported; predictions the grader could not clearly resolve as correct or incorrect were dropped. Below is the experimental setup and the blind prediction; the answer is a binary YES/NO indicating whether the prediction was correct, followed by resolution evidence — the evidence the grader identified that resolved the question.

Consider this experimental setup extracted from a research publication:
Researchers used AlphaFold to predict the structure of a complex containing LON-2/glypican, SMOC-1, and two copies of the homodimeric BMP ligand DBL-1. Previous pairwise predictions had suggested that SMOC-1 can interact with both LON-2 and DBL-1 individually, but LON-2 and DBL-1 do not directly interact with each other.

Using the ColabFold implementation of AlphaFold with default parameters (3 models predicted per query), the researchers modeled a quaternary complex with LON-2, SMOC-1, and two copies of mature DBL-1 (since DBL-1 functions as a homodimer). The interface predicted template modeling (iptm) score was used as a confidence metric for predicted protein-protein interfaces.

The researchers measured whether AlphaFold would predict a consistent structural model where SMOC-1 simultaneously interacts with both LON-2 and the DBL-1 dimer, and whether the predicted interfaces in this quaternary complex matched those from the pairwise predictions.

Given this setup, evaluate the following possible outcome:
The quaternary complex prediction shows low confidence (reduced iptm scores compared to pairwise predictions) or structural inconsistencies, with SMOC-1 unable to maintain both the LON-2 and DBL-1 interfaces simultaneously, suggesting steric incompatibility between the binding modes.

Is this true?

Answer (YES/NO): NO